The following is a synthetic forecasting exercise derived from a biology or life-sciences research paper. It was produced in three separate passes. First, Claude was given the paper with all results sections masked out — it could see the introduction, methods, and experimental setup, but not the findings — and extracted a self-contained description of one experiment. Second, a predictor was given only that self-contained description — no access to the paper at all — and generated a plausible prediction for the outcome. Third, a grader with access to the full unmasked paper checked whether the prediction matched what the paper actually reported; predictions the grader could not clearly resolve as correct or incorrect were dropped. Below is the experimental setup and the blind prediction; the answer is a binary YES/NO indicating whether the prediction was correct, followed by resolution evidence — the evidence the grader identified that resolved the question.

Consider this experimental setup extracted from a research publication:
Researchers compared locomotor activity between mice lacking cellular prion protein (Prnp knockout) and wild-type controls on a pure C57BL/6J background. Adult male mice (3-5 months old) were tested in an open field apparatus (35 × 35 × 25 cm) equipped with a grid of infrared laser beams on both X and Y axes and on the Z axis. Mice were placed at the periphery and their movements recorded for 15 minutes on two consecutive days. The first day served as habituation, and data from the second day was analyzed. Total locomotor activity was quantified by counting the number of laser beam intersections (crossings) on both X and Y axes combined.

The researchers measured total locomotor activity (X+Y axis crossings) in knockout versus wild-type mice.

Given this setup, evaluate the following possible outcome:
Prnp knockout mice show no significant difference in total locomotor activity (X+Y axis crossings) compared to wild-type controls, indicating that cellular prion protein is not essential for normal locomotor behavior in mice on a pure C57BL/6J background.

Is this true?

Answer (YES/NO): NO